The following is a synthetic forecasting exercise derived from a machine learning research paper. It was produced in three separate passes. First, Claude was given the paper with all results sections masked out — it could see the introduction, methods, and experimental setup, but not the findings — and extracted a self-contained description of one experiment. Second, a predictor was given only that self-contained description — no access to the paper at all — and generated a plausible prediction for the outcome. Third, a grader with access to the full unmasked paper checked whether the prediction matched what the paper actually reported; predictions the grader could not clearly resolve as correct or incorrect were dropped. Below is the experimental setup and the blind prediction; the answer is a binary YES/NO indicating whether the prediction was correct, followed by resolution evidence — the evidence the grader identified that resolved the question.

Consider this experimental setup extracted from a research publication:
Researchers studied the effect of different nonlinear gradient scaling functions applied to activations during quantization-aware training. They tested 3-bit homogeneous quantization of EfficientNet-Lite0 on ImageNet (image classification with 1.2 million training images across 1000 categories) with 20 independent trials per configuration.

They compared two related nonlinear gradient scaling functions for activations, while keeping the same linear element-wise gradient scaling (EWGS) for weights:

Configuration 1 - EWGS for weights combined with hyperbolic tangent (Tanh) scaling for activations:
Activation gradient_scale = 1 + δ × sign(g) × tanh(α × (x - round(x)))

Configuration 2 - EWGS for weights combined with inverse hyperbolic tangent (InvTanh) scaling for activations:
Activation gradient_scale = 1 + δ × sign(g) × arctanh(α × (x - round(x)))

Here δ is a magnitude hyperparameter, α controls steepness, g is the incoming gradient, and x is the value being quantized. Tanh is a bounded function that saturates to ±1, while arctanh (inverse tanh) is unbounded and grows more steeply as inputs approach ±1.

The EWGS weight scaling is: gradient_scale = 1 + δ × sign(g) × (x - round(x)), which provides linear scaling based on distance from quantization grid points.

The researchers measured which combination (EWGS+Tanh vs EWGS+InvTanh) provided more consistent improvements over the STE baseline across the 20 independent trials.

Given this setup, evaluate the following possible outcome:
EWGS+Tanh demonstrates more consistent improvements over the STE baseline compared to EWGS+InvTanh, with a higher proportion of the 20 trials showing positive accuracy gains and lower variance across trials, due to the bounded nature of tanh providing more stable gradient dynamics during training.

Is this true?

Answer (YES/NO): NO